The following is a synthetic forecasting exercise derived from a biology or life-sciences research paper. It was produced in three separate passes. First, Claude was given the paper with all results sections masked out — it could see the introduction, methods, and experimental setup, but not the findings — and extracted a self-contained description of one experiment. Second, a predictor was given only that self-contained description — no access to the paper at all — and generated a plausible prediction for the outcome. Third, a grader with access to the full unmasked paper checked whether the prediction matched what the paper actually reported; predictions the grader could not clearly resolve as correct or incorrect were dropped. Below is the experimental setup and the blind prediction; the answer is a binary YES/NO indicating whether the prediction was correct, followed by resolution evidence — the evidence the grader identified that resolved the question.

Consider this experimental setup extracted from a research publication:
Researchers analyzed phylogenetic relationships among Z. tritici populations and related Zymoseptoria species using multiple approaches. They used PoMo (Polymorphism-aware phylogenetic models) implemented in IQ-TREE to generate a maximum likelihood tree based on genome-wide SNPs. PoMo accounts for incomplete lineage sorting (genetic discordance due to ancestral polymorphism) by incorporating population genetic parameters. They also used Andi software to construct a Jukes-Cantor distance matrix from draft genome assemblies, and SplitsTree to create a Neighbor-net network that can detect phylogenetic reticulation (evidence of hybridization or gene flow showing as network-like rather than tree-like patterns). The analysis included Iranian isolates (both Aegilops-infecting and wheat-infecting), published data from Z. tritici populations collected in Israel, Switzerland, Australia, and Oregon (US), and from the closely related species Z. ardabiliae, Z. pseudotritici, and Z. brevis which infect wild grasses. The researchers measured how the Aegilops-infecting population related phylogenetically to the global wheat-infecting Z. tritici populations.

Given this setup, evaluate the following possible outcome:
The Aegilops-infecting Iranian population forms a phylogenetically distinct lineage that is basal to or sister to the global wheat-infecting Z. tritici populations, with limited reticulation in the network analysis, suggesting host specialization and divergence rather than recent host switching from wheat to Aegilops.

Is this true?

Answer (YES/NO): YES